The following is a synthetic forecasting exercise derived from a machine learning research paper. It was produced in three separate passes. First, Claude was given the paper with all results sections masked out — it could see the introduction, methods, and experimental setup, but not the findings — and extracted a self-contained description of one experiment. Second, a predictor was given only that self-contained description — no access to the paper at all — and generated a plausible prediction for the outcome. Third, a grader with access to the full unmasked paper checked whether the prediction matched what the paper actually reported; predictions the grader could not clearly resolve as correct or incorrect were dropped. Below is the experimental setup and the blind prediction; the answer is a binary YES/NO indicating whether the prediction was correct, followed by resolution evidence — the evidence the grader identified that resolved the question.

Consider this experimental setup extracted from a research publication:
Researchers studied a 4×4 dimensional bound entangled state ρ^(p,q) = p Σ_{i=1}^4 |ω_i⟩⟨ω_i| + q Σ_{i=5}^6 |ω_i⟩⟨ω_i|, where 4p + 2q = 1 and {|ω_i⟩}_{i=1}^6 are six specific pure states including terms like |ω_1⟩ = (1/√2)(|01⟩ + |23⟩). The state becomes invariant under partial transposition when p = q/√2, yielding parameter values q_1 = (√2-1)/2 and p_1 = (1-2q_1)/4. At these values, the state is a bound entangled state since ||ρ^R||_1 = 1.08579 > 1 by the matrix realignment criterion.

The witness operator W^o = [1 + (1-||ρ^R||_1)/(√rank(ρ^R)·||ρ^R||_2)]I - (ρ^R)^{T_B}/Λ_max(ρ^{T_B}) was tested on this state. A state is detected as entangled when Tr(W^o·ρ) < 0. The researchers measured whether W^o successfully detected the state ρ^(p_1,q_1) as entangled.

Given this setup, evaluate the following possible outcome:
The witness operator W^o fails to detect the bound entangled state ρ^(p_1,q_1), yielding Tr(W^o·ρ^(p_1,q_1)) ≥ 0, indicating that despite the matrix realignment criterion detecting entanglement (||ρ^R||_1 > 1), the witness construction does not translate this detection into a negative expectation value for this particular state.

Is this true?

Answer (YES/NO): YES